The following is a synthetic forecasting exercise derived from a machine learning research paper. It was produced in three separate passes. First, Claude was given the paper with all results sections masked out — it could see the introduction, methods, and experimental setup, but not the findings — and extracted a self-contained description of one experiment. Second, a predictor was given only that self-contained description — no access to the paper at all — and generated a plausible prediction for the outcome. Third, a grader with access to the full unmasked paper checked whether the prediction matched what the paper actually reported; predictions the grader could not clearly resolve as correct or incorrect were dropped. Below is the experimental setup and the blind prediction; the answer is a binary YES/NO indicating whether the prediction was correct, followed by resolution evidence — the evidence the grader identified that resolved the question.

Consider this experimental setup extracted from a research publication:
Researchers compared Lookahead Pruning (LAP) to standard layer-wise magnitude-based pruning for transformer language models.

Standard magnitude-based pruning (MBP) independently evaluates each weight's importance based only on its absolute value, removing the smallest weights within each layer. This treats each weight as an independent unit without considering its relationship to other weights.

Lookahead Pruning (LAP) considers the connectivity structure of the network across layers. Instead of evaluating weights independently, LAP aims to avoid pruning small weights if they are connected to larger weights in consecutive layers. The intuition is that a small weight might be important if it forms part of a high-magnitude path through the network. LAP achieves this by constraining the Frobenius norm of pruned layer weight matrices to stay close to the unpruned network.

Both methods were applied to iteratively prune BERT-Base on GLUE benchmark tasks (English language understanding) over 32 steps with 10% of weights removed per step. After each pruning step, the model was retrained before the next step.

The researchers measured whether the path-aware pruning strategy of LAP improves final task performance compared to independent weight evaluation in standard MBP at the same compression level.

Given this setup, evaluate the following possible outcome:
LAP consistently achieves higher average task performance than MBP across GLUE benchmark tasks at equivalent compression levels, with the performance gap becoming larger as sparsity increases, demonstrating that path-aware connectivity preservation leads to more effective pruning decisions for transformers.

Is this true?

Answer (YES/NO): NO